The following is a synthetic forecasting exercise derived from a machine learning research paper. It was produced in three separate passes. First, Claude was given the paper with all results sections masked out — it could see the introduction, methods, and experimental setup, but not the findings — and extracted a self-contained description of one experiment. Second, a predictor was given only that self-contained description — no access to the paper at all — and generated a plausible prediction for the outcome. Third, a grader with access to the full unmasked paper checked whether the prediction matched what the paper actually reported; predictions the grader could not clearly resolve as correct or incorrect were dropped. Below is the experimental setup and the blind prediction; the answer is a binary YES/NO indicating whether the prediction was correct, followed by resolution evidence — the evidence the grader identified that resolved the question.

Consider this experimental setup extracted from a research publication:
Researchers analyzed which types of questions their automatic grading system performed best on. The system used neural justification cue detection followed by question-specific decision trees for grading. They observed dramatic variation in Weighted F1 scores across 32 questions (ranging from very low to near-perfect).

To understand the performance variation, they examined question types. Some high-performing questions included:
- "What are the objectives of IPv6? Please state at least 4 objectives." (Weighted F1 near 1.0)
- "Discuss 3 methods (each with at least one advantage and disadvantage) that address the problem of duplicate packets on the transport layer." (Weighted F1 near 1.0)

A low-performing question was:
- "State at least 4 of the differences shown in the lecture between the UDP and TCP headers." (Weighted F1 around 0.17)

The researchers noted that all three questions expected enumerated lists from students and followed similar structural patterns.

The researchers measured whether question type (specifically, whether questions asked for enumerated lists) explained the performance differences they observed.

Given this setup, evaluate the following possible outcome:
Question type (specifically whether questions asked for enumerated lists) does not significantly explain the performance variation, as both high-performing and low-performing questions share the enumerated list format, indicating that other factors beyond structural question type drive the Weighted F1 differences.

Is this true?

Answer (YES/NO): YES